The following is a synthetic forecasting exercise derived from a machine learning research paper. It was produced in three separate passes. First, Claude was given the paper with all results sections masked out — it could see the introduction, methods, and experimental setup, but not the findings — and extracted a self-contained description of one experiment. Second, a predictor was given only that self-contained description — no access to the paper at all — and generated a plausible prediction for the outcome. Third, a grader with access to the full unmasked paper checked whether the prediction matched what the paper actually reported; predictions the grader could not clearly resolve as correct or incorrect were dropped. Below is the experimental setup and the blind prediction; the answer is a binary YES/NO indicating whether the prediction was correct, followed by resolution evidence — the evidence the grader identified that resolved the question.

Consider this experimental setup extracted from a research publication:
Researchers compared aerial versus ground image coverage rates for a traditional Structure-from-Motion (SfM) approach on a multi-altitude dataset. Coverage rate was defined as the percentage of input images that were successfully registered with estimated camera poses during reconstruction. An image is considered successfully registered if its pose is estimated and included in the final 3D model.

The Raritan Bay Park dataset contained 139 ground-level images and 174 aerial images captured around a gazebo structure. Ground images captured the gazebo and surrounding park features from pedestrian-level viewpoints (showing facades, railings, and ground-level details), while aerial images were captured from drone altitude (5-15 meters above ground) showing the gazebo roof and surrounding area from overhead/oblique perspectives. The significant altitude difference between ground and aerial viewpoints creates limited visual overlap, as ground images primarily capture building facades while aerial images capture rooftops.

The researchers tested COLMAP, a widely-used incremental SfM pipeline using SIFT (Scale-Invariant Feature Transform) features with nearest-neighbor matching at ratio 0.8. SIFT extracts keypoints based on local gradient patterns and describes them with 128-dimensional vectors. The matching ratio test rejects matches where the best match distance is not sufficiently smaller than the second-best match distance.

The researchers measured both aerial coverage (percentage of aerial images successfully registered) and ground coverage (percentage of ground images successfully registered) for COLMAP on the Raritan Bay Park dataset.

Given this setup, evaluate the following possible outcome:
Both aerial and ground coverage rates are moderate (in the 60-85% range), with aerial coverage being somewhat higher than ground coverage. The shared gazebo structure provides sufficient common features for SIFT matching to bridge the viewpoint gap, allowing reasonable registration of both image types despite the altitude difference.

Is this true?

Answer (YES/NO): NO